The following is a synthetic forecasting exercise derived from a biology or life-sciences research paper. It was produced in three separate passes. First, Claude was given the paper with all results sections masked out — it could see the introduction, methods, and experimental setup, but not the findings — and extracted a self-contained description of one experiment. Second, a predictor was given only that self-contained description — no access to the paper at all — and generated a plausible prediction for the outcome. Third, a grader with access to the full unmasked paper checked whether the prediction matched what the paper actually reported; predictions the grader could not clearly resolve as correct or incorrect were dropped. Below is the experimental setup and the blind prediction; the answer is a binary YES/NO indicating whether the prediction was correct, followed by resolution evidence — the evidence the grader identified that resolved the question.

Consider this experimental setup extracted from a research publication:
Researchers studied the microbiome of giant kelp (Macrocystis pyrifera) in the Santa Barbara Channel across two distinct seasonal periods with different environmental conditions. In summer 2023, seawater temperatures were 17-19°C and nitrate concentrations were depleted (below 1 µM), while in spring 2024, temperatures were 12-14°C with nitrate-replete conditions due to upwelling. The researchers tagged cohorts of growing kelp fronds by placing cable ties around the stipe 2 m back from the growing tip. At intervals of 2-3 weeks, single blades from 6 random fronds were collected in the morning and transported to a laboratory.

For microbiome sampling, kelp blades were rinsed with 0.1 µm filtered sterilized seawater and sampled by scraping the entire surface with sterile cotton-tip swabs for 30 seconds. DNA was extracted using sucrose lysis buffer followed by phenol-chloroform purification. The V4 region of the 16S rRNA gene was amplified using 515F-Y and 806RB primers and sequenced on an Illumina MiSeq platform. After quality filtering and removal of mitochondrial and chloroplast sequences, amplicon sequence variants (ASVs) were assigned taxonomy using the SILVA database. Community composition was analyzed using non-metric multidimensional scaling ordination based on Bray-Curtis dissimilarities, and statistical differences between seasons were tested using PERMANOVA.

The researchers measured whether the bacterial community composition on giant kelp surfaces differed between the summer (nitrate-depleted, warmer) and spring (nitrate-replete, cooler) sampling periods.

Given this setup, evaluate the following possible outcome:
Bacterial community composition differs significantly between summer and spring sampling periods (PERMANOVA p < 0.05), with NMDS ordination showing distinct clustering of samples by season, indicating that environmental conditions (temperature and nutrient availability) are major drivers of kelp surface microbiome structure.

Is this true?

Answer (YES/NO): YES